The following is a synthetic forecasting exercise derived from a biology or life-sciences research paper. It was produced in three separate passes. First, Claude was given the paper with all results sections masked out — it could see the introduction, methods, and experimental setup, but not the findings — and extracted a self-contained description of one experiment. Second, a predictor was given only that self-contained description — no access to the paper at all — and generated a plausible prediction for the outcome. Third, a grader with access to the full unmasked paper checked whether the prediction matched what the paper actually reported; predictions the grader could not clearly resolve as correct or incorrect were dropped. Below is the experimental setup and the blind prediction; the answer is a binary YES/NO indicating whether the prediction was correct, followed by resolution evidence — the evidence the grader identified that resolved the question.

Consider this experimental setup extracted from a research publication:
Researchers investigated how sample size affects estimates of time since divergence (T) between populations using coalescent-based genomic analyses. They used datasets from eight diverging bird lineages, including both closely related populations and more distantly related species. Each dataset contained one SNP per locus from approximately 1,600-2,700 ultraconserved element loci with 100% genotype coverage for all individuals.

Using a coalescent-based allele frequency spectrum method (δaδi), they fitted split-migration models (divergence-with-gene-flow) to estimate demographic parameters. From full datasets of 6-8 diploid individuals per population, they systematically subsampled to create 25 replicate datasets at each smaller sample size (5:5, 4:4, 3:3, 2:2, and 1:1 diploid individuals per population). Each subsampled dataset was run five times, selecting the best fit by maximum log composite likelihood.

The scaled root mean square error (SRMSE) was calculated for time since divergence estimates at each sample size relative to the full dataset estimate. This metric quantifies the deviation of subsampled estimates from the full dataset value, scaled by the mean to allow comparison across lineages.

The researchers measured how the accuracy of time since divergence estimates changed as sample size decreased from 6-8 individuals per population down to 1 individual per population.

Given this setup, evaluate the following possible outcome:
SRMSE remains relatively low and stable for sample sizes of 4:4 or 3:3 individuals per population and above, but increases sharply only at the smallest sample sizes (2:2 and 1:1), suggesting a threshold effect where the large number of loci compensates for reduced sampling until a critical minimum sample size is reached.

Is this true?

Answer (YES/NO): NO